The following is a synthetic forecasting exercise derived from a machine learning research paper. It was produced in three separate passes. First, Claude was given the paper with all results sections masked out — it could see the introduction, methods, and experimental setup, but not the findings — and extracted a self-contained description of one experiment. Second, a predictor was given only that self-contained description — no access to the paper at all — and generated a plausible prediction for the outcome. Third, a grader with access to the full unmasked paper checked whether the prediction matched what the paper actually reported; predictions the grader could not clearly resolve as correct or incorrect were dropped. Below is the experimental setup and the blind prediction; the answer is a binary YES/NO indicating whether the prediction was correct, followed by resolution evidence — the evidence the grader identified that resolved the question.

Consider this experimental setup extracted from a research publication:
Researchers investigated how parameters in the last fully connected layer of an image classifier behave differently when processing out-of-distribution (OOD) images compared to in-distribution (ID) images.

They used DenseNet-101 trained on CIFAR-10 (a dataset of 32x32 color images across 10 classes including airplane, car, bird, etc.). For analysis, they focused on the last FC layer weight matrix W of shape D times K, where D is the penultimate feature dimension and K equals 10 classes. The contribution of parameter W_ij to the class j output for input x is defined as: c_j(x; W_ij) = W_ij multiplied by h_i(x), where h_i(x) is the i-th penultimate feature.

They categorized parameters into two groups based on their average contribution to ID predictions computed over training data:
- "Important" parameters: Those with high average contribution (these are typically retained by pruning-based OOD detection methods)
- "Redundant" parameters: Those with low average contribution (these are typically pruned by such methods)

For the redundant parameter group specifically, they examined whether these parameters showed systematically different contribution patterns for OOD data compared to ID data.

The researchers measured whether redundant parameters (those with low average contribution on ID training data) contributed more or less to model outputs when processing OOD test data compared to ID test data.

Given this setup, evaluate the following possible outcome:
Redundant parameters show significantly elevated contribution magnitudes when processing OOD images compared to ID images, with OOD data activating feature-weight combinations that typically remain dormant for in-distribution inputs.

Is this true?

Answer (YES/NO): YES